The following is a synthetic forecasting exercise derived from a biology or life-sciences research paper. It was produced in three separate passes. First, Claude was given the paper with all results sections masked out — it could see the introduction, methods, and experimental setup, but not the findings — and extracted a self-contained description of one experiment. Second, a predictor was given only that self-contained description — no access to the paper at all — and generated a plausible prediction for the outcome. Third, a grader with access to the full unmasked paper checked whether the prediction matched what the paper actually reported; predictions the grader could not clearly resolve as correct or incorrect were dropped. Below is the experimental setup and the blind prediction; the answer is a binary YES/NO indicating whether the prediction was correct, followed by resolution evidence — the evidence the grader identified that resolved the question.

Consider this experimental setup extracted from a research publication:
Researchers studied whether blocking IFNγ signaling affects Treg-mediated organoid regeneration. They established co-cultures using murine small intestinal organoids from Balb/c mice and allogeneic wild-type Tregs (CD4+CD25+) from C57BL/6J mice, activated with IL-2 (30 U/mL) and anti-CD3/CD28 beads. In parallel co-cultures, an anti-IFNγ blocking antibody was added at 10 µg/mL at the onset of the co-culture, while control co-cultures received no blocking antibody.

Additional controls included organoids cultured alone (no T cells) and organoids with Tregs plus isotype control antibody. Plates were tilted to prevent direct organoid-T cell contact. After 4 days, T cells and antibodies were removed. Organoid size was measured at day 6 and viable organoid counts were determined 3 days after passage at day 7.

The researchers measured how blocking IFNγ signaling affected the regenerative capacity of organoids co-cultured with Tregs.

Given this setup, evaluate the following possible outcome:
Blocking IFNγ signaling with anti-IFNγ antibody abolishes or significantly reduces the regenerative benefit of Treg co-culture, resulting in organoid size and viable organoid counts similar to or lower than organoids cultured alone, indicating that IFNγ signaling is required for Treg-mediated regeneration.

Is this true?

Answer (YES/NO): YES